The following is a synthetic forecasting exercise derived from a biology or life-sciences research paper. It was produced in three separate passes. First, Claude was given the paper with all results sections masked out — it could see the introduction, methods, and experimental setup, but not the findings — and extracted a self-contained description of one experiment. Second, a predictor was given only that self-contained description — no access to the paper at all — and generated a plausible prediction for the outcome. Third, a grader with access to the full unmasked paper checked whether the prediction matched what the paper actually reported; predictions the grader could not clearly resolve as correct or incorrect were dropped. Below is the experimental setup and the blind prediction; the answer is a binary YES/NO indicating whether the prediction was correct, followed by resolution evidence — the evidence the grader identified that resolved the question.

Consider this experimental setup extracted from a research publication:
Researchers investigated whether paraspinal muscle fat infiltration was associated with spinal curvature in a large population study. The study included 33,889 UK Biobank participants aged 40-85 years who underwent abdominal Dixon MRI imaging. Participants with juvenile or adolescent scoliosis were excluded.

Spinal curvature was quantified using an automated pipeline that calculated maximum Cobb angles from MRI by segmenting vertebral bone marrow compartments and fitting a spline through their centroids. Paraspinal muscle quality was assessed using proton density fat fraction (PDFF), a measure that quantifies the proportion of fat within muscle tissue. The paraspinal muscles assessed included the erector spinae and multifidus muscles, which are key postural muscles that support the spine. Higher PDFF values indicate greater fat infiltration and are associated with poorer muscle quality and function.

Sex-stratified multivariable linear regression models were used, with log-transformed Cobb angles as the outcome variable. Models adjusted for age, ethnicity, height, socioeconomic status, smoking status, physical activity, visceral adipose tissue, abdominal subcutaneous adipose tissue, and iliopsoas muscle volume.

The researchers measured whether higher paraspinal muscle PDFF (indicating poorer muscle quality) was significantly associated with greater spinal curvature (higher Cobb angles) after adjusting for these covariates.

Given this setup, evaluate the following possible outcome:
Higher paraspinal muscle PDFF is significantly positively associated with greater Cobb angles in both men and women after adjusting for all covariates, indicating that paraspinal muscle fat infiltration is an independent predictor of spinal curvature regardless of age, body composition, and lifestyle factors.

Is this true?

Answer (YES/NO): YES